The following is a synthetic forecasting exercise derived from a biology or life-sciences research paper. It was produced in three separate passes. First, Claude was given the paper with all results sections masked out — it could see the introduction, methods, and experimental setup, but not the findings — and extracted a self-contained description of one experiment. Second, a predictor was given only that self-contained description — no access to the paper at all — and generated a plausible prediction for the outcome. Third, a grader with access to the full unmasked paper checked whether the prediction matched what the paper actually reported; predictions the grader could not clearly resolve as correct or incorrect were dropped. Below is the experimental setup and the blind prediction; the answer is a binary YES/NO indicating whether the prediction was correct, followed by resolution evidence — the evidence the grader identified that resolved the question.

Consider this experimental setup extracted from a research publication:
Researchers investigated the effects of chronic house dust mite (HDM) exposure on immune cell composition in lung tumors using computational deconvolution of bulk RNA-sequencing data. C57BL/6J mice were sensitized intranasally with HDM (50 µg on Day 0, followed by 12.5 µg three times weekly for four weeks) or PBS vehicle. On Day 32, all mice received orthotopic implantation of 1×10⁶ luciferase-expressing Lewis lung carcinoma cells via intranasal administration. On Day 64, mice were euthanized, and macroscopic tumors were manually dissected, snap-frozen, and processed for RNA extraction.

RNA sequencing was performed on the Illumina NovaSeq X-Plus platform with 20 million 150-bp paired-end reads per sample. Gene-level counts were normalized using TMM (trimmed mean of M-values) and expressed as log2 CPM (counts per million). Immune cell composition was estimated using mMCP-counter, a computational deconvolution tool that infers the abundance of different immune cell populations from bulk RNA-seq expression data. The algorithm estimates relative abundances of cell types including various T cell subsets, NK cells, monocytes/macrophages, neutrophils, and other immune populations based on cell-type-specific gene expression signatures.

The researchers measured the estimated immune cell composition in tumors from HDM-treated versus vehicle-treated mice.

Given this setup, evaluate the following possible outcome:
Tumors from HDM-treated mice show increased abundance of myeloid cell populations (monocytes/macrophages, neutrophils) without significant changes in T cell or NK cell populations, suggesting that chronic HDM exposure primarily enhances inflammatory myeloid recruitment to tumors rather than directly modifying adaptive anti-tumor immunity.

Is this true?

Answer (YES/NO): NO